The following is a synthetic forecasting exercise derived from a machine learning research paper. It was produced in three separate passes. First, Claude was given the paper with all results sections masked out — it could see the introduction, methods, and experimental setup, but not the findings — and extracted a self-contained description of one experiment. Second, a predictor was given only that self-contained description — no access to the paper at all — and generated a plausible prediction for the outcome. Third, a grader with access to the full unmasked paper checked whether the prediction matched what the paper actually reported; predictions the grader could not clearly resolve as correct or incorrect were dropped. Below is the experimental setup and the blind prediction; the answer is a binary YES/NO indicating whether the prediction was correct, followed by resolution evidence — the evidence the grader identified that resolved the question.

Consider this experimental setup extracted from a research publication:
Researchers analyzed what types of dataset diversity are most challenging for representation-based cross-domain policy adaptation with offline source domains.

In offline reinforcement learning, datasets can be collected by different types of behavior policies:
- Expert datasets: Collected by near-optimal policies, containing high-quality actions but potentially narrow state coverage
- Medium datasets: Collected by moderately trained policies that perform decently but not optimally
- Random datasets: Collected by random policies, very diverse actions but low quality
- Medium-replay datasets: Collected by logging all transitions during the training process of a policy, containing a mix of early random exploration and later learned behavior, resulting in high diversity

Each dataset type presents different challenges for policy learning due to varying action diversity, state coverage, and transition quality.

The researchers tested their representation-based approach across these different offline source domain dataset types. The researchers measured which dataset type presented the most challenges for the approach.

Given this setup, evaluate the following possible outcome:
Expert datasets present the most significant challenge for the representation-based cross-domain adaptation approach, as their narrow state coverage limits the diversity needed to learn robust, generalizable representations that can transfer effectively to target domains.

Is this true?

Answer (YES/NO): NO